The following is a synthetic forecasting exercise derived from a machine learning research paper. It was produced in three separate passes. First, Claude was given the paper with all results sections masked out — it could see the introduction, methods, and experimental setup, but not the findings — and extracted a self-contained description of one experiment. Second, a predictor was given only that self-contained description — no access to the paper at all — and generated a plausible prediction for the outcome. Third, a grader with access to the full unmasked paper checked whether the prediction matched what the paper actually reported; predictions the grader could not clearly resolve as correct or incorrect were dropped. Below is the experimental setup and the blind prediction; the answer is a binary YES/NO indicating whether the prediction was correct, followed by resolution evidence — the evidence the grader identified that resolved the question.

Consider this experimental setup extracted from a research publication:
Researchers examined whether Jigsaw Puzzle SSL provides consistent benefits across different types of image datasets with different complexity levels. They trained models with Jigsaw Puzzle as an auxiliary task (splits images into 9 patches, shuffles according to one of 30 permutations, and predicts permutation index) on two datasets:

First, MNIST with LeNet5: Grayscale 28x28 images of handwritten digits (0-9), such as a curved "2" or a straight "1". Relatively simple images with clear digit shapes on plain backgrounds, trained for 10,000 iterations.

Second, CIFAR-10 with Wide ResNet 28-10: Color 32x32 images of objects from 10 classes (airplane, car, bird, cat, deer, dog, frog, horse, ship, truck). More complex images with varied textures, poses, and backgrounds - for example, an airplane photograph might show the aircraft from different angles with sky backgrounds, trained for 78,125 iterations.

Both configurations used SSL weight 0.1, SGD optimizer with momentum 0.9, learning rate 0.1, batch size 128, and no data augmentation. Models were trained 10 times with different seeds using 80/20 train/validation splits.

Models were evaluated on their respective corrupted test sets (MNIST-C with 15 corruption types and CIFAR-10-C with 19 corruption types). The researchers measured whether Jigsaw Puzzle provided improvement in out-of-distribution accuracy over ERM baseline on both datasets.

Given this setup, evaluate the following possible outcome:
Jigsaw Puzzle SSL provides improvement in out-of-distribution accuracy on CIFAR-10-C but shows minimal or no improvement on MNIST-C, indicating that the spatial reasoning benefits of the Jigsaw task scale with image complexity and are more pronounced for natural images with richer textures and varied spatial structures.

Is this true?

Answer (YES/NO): NO